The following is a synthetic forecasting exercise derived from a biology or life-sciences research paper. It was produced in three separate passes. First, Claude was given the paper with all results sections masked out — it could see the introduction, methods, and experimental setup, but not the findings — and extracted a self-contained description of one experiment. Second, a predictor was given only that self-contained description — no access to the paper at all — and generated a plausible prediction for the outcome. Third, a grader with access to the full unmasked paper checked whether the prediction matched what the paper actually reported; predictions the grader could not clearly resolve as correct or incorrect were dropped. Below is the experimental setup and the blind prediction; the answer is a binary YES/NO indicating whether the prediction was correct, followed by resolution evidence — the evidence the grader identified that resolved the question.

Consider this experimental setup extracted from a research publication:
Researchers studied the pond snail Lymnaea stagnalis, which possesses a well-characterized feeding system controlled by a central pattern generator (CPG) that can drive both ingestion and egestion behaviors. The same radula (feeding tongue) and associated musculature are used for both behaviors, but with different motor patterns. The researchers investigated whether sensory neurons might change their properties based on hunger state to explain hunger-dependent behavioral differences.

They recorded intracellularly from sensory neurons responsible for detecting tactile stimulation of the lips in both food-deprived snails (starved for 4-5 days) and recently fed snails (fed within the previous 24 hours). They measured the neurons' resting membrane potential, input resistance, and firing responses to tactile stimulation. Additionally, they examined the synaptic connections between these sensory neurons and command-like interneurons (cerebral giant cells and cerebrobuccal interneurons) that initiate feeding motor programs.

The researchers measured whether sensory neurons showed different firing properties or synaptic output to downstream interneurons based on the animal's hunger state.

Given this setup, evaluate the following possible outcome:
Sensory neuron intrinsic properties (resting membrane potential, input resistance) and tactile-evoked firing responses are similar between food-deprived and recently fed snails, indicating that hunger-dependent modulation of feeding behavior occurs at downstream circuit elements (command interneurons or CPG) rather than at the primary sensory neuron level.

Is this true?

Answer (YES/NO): YES